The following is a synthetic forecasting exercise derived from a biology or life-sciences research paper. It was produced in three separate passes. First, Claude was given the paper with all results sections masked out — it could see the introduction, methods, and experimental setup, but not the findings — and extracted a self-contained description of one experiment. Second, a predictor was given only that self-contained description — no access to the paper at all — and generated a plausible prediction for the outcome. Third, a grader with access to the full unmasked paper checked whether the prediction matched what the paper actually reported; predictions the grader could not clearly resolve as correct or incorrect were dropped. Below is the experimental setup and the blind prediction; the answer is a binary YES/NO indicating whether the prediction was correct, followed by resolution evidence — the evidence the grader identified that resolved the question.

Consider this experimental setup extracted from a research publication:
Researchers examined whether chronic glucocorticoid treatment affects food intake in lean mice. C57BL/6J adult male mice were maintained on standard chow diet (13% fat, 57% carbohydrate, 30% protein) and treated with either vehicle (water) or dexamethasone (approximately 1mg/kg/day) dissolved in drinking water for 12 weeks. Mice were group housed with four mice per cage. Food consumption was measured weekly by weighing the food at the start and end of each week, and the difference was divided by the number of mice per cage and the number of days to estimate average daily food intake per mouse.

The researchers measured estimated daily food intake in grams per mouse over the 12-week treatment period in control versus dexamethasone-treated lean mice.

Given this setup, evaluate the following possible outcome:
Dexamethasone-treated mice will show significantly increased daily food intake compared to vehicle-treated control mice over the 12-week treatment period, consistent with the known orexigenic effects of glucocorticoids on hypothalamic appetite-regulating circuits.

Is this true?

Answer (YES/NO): NO